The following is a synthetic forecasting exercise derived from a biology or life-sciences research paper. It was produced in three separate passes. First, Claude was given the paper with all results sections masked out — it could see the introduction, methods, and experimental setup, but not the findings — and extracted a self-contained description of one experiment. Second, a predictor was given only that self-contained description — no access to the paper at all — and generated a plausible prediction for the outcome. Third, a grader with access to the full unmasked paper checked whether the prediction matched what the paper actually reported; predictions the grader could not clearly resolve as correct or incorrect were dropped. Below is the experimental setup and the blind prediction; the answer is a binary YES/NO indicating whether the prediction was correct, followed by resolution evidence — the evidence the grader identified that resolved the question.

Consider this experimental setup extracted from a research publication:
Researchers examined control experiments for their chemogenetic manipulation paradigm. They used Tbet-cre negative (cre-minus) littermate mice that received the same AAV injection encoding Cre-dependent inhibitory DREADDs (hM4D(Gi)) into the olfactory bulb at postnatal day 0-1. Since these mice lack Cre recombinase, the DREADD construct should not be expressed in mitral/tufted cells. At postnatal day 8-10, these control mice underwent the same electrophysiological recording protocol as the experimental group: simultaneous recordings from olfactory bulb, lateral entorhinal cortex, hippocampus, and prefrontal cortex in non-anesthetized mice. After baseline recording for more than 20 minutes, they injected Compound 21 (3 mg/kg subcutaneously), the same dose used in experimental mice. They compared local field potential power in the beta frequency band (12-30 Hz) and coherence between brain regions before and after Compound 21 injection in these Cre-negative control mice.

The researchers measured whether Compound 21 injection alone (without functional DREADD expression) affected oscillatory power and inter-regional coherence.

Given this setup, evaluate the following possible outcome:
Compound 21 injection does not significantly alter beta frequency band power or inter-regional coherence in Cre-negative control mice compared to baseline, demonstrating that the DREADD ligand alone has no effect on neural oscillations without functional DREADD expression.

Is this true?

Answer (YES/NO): YES